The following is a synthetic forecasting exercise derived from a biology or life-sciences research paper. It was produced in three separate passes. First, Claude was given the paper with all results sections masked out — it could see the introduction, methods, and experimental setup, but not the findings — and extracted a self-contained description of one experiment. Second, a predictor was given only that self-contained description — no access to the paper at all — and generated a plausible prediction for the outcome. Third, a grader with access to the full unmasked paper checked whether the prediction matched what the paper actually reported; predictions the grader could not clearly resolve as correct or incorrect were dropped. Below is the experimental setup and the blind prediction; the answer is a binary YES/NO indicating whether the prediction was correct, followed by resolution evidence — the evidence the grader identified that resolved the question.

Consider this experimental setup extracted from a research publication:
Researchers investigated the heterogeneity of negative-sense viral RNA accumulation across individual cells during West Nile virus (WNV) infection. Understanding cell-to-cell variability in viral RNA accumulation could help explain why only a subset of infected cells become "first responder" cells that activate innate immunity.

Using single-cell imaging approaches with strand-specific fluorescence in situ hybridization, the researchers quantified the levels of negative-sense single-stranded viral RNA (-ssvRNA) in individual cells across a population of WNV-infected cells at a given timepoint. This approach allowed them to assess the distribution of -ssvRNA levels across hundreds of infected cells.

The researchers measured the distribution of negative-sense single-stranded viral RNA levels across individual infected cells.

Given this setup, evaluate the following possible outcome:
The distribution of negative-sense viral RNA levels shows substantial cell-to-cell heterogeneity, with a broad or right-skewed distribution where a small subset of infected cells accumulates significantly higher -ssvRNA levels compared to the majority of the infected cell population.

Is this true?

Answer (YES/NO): YES